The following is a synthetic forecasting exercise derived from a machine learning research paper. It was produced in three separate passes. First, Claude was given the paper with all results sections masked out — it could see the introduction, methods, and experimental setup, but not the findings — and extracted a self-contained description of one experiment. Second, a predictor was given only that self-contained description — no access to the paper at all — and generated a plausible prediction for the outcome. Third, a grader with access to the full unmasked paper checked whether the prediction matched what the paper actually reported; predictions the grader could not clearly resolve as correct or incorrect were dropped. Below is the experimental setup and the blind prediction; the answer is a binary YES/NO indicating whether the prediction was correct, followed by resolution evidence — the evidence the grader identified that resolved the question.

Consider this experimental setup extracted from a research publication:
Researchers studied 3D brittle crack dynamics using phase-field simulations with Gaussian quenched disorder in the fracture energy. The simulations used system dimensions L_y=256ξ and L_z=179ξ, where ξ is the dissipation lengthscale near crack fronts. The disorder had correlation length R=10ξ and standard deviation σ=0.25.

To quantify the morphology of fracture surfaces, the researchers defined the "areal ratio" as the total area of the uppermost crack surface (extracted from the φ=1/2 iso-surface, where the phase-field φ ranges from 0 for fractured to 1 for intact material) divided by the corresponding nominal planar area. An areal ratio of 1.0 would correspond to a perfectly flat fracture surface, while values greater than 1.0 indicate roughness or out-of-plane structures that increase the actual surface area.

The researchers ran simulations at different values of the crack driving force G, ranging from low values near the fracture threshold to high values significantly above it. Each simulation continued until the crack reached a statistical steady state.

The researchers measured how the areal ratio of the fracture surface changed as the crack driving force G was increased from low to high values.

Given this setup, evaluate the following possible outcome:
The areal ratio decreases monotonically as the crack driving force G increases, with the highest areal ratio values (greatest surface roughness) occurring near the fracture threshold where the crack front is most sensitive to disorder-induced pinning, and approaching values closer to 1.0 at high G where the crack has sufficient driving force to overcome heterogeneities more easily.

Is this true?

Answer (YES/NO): NO